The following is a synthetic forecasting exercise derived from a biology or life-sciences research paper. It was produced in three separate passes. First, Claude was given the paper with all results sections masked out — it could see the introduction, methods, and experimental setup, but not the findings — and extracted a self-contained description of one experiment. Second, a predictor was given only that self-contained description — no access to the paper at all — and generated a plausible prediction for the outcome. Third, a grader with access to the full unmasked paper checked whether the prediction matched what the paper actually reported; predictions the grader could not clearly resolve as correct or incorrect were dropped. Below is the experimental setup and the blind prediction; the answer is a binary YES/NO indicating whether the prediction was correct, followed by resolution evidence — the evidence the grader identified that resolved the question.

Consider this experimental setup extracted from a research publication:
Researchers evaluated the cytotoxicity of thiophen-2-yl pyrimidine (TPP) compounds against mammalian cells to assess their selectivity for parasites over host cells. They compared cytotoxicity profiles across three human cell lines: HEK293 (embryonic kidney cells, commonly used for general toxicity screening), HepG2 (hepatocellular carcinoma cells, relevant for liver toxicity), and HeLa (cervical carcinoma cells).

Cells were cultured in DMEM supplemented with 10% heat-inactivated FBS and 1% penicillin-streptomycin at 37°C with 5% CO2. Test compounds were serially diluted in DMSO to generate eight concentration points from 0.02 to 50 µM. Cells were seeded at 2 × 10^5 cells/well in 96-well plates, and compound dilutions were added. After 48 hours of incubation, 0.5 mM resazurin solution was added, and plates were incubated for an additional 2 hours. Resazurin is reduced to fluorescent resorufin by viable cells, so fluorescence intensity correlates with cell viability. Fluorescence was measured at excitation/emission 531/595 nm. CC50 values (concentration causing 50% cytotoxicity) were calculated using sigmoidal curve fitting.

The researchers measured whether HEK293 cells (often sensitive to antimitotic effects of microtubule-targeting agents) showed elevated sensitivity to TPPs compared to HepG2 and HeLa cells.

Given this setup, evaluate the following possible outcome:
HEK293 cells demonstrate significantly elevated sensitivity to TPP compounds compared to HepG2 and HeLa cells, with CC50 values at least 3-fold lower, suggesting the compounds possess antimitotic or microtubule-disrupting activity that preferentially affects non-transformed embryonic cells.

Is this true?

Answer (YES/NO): NO